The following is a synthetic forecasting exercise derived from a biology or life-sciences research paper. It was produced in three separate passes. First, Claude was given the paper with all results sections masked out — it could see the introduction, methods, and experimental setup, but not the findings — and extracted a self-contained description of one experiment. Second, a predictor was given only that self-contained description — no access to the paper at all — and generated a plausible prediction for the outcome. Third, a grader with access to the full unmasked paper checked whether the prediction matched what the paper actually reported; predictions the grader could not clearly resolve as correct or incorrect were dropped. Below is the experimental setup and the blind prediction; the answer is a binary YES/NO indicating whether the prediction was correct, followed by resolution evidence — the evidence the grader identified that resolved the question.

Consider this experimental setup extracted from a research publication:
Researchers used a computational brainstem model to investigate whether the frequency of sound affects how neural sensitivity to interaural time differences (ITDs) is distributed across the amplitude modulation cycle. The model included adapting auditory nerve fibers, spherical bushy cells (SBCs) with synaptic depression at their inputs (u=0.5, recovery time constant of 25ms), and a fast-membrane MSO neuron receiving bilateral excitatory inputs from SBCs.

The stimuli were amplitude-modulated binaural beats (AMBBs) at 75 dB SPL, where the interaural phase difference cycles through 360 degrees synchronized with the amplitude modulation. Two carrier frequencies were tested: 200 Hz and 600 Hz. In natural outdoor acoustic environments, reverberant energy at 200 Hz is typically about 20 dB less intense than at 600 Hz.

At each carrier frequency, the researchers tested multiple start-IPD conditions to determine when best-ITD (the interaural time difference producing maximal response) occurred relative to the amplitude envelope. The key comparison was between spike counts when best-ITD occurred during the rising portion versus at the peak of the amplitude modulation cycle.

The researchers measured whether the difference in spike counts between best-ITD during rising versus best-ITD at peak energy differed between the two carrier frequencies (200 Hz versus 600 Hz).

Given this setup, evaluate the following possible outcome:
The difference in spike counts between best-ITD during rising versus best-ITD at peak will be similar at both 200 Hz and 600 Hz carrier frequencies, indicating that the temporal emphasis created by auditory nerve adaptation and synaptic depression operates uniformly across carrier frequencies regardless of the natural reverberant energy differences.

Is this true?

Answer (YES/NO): NO